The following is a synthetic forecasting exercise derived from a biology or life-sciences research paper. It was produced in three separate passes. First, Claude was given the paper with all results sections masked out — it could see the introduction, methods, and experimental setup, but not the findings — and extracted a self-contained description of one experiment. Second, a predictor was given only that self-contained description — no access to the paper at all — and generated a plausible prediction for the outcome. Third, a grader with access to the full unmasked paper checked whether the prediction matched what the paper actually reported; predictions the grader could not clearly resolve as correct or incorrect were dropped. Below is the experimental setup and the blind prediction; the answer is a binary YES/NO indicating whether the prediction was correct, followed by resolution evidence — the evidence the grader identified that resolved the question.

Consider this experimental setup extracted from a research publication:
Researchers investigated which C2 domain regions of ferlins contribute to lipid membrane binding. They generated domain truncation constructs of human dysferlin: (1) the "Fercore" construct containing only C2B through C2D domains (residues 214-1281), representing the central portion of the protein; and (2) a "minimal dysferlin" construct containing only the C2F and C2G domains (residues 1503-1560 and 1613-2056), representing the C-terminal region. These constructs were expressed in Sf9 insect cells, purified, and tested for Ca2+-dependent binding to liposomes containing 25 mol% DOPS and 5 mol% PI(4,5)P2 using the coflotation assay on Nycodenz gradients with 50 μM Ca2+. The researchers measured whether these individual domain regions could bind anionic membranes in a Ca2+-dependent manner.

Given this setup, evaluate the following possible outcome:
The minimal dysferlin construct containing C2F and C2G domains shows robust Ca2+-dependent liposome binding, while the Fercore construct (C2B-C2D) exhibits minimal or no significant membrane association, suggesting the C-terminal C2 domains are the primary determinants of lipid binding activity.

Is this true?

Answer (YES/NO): NO